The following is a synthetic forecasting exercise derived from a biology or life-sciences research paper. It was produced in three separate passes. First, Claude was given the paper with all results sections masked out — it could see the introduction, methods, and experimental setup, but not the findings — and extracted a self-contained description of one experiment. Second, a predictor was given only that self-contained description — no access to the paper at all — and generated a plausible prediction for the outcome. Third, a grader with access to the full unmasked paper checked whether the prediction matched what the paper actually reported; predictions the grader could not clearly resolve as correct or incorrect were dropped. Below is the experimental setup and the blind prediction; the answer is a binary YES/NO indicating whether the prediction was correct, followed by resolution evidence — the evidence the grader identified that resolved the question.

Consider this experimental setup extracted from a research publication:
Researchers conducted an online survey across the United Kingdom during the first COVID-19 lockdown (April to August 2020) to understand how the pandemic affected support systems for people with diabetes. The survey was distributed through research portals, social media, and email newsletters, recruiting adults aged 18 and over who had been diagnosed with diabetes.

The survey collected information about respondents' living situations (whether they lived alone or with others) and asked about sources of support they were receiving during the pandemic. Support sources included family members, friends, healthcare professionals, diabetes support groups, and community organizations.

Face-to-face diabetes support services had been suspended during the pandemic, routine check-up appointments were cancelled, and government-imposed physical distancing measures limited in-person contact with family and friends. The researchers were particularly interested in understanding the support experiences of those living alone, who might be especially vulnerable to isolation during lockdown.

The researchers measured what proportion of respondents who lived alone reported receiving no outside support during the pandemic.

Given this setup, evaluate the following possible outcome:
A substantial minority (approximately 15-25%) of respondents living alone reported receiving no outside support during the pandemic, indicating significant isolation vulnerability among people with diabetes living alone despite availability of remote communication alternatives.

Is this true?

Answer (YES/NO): NO